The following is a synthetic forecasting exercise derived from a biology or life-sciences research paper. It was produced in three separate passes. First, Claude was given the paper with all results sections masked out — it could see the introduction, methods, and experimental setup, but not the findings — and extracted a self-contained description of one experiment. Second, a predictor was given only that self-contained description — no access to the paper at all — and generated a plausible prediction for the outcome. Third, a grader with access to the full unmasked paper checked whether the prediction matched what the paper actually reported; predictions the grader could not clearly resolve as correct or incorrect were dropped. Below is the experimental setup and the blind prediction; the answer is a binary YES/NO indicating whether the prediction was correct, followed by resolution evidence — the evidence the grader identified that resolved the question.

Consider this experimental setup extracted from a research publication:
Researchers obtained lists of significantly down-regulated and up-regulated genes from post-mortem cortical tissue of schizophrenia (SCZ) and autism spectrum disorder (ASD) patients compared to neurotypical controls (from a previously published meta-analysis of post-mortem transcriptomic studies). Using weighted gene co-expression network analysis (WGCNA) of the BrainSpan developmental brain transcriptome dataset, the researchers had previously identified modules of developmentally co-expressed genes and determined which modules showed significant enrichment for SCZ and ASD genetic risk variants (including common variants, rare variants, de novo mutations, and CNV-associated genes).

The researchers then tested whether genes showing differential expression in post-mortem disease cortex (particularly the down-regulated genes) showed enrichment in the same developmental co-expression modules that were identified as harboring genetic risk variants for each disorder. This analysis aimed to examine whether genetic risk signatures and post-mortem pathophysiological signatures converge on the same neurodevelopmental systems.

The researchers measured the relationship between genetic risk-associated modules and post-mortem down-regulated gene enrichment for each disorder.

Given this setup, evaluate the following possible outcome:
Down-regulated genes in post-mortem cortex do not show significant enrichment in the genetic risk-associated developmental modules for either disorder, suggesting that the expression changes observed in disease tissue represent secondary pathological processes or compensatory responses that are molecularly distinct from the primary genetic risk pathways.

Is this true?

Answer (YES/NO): NO